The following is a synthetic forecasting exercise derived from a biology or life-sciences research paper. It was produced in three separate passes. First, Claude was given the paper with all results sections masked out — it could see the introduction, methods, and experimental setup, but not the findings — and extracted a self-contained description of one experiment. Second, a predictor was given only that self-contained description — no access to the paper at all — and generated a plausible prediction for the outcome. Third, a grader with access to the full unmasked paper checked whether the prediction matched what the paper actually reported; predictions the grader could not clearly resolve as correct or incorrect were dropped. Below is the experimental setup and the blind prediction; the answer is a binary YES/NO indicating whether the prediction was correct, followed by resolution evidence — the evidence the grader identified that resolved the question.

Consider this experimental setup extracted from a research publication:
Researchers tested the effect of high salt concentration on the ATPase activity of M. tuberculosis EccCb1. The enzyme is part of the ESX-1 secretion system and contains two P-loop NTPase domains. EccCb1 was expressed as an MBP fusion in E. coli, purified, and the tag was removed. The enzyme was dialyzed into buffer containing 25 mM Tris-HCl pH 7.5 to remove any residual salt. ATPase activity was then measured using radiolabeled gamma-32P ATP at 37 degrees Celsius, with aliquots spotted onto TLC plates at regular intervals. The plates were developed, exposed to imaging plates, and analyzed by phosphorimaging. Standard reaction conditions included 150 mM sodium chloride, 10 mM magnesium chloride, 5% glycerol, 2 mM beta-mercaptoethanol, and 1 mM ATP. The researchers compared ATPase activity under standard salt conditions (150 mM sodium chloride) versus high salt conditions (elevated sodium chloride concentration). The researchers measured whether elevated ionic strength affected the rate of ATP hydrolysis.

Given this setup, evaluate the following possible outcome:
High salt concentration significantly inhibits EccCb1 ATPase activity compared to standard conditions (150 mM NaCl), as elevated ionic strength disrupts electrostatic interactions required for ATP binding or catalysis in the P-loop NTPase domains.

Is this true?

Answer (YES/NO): YES